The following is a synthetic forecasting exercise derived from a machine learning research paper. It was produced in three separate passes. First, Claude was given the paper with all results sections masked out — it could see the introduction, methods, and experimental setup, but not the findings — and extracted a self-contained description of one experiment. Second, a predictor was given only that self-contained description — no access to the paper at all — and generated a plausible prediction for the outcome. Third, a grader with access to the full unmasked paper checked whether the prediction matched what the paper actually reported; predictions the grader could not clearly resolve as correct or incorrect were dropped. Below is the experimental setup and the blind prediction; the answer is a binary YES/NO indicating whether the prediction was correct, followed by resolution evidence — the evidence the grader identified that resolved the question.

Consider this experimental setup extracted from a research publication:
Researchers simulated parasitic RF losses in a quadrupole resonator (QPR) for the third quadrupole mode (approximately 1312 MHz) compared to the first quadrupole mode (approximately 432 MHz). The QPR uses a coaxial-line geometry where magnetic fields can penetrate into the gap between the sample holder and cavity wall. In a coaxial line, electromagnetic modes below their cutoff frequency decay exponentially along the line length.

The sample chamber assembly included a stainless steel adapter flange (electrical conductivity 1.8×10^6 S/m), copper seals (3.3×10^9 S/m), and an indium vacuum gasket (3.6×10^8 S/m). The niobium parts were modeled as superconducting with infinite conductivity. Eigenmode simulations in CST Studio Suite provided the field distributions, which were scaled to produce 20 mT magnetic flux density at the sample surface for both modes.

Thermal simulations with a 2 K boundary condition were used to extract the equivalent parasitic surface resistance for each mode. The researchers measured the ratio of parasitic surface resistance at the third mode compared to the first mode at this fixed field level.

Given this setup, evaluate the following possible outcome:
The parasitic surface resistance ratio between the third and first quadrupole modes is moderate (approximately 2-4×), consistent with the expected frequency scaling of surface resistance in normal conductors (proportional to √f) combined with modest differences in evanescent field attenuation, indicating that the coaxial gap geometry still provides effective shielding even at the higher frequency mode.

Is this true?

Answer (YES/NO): NO